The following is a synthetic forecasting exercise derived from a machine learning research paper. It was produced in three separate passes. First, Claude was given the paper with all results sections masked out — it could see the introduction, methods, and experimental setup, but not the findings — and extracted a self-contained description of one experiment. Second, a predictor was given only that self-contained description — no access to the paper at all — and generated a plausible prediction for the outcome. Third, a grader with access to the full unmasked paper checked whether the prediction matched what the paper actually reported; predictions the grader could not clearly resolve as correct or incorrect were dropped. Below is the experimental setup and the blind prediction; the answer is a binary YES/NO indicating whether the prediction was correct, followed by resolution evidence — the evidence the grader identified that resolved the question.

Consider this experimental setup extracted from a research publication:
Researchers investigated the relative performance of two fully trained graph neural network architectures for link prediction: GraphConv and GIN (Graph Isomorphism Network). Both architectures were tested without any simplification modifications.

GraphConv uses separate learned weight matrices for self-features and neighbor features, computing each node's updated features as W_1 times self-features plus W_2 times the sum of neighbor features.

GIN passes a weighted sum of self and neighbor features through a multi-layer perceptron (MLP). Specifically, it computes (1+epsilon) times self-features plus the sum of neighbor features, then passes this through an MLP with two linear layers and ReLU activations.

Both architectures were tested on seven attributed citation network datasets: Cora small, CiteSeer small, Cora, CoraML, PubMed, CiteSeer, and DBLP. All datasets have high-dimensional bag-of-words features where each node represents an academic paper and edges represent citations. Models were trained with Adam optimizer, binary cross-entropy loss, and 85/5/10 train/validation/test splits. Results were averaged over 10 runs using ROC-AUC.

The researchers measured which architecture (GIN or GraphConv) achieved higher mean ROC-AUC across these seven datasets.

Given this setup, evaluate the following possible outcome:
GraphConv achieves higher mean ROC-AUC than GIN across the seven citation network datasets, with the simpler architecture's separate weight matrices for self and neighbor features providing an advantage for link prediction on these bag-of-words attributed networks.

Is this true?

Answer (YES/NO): YES